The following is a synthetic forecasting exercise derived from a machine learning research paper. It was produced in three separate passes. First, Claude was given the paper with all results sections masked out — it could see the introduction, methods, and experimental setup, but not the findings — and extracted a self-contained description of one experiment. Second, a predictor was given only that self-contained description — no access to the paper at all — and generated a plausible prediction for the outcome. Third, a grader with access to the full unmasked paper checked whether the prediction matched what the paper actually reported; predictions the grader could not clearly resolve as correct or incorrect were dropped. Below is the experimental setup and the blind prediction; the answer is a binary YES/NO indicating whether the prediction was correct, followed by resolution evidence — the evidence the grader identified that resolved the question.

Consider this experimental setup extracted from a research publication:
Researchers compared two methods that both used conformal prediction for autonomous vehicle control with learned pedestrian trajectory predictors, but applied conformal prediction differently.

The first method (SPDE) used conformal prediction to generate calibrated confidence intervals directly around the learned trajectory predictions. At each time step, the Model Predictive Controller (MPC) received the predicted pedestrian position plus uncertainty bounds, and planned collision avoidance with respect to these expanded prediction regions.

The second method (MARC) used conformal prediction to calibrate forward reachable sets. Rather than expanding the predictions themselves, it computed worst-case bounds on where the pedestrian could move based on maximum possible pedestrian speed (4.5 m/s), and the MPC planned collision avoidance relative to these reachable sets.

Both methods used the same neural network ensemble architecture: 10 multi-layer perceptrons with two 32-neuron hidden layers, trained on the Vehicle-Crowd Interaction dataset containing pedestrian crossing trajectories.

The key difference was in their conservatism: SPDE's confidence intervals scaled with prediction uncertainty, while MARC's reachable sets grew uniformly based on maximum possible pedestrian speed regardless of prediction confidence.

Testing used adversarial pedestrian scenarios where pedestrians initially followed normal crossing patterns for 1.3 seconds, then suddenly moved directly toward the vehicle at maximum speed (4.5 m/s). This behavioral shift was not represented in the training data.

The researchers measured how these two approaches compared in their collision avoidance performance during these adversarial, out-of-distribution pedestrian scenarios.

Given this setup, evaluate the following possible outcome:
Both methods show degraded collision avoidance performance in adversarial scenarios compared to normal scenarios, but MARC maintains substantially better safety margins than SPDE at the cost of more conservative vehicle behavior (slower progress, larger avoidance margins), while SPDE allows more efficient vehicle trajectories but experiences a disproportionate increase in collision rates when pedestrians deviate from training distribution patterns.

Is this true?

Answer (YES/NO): NO